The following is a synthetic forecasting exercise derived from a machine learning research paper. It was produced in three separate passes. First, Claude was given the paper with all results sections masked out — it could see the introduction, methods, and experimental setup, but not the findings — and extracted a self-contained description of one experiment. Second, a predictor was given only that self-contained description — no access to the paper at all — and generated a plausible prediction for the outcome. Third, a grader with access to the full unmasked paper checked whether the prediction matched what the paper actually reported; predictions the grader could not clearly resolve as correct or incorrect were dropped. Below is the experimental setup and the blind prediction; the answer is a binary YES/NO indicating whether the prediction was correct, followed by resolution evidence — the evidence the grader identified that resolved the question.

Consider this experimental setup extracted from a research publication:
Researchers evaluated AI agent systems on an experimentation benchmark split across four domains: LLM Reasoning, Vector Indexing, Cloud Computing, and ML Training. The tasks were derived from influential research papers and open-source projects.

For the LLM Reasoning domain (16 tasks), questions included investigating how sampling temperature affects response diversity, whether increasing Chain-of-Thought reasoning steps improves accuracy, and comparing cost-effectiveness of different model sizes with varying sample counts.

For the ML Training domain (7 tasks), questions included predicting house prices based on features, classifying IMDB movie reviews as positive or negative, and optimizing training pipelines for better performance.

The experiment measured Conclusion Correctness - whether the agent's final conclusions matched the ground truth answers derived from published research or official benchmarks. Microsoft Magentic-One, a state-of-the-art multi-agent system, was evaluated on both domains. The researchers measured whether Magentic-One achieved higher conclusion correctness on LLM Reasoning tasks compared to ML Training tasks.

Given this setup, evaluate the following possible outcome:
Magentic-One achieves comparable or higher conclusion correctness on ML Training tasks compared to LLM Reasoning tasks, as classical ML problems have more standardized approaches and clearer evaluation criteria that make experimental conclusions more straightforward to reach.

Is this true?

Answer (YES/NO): NO